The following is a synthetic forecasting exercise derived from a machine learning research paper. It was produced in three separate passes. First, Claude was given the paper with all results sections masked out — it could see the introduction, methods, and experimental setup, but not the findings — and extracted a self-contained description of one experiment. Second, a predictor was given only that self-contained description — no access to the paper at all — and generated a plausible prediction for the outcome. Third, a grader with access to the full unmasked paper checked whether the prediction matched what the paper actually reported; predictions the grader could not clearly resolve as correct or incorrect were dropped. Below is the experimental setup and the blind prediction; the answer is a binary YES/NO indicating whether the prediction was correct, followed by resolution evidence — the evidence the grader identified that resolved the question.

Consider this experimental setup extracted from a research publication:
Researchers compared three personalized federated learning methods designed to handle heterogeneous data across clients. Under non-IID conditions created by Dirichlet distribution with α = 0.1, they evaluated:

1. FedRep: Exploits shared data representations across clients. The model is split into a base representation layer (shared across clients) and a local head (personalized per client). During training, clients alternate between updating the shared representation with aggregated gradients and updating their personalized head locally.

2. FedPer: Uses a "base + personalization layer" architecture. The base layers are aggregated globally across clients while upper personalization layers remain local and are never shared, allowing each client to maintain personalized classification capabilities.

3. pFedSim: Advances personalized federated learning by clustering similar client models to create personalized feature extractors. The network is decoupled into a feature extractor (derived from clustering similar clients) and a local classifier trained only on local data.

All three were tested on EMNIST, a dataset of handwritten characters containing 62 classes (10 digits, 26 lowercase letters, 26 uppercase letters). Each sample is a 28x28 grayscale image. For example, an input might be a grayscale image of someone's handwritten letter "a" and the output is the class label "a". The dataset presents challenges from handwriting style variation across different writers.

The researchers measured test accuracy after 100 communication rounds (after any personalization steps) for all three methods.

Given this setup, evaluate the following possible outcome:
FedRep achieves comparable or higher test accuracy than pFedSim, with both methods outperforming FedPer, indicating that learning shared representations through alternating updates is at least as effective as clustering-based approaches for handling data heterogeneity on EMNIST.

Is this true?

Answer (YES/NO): NO